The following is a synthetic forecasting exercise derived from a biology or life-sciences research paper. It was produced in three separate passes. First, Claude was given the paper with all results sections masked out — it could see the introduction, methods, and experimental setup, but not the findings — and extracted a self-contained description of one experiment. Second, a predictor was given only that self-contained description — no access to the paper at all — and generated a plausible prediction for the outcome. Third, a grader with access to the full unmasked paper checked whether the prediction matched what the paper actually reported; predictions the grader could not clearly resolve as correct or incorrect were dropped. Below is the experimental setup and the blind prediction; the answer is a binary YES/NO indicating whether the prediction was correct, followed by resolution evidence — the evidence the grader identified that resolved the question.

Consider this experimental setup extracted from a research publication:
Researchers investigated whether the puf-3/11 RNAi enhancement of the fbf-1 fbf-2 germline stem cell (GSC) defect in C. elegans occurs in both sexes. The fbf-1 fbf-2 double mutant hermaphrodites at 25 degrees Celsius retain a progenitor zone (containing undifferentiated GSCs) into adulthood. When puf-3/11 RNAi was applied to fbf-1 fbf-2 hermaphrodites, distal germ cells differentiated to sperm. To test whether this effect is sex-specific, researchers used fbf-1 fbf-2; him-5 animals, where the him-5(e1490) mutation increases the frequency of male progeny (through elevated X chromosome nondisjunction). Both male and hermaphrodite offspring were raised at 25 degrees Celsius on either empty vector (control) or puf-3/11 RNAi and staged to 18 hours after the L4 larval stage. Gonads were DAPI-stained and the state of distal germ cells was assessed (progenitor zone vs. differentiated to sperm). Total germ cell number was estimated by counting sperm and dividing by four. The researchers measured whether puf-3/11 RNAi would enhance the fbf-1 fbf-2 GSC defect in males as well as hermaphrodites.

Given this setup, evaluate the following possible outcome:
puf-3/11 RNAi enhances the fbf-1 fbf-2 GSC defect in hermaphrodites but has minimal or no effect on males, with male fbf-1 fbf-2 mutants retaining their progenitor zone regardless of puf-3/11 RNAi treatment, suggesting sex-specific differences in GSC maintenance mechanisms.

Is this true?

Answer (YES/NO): NO